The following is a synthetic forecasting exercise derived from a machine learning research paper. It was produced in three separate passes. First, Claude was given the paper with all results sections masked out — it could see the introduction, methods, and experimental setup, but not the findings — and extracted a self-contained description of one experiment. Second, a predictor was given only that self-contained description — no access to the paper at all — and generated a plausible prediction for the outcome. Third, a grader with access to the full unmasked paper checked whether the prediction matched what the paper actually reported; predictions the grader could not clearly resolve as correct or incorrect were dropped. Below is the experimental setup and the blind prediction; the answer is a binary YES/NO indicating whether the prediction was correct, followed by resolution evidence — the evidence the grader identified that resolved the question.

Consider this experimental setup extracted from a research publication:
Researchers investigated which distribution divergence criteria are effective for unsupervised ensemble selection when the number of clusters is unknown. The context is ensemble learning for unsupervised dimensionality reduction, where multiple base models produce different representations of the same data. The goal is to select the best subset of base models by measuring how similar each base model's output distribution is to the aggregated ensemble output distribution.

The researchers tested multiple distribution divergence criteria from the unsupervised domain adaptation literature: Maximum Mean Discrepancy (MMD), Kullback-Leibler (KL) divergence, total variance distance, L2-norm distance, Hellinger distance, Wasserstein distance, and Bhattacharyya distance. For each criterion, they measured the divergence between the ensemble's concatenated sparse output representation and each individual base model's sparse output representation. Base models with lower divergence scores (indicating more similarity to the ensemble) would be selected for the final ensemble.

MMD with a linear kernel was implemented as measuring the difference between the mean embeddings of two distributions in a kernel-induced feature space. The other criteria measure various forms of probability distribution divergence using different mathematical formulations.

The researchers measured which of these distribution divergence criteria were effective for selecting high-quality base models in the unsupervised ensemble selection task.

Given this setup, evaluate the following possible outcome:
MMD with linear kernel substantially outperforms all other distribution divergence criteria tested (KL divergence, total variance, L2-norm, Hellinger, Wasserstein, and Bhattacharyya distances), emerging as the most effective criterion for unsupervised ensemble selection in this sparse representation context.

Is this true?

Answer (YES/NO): YES